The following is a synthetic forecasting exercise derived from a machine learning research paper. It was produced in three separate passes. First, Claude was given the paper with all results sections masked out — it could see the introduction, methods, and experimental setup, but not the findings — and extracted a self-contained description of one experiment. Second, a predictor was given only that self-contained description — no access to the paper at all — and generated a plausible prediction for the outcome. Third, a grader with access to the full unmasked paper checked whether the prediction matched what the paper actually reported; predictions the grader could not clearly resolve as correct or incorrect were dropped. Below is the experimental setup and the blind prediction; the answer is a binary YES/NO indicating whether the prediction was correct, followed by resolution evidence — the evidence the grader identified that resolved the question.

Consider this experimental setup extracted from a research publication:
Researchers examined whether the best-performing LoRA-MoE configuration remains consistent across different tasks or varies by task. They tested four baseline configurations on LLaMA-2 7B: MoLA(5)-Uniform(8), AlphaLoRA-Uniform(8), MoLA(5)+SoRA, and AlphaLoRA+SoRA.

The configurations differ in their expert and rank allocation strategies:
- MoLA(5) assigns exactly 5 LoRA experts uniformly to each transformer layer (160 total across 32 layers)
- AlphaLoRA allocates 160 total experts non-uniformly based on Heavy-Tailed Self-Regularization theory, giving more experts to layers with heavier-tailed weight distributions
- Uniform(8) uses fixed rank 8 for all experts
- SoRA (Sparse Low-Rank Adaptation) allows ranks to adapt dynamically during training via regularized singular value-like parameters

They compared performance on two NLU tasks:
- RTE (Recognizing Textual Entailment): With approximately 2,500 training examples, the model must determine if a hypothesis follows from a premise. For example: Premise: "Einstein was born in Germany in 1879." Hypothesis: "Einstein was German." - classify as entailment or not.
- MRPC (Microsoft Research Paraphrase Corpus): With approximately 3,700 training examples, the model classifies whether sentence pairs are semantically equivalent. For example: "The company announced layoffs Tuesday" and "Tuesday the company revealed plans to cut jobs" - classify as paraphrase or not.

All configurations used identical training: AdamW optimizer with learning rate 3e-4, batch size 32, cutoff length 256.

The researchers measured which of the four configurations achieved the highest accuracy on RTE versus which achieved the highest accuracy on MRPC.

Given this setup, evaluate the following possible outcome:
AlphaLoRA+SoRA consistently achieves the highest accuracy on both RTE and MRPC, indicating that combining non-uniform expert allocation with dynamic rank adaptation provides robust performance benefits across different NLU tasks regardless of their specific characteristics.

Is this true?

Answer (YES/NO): NO